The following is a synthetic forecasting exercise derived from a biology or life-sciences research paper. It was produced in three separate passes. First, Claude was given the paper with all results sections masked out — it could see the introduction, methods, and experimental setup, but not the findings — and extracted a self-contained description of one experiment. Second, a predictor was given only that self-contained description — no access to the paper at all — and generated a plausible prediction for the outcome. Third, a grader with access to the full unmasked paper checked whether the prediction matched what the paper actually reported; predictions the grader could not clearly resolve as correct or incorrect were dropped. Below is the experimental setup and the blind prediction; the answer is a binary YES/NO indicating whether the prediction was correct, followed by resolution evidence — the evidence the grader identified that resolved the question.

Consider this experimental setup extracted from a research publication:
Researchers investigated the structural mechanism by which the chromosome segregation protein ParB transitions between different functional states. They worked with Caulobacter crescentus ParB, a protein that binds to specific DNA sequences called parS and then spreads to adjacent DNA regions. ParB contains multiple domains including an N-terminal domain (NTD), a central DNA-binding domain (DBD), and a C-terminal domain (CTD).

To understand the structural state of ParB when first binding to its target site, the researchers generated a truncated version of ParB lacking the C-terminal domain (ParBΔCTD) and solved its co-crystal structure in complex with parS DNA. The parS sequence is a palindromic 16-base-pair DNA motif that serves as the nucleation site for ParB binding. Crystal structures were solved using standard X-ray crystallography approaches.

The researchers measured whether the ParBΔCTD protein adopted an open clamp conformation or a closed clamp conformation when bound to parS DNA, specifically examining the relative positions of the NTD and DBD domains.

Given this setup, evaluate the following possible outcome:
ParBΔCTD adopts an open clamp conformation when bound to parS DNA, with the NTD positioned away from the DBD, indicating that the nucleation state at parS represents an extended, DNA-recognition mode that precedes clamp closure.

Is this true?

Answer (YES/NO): YES